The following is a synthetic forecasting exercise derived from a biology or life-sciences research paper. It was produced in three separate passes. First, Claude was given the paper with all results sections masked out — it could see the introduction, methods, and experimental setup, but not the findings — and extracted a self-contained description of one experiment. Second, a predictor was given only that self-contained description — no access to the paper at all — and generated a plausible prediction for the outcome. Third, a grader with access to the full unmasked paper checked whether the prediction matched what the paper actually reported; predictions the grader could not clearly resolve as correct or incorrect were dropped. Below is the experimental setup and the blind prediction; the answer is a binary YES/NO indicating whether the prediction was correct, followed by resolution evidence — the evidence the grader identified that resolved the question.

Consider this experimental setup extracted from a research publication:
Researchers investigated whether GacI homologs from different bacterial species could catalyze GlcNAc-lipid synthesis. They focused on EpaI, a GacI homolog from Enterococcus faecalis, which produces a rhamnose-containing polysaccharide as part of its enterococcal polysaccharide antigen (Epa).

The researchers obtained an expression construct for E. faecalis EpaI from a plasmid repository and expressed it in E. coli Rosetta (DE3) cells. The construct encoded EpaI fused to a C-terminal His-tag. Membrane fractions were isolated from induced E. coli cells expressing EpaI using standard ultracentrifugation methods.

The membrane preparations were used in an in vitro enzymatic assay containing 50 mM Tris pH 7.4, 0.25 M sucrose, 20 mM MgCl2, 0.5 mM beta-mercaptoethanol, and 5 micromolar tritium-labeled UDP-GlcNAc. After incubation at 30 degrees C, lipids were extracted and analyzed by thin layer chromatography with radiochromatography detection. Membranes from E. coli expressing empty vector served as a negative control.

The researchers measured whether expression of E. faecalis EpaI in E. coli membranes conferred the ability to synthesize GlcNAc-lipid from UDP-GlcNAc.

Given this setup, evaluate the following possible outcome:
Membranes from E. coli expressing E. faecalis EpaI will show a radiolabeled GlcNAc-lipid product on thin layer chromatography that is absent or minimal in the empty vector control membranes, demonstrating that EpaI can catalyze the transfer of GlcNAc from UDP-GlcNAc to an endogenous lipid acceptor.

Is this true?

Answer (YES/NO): YES